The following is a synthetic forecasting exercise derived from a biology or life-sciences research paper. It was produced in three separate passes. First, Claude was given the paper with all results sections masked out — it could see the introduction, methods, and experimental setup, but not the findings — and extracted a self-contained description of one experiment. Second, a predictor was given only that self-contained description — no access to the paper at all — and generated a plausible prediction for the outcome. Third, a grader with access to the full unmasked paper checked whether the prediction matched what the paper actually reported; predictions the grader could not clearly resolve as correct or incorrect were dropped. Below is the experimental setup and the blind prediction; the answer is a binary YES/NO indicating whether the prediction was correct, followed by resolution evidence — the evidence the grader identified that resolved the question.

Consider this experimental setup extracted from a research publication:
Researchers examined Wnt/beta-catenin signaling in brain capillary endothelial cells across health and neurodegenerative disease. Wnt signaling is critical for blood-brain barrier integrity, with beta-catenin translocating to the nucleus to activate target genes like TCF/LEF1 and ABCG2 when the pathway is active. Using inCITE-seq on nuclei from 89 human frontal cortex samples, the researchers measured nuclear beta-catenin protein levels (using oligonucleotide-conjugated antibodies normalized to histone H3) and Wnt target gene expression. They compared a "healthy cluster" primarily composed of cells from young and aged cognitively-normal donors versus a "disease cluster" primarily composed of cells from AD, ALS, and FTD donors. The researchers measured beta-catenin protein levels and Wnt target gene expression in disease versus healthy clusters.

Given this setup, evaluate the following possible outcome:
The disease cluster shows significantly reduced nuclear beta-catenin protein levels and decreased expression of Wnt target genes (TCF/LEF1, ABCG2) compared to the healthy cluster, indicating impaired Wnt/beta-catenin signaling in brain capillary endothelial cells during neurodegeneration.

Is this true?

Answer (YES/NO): YES